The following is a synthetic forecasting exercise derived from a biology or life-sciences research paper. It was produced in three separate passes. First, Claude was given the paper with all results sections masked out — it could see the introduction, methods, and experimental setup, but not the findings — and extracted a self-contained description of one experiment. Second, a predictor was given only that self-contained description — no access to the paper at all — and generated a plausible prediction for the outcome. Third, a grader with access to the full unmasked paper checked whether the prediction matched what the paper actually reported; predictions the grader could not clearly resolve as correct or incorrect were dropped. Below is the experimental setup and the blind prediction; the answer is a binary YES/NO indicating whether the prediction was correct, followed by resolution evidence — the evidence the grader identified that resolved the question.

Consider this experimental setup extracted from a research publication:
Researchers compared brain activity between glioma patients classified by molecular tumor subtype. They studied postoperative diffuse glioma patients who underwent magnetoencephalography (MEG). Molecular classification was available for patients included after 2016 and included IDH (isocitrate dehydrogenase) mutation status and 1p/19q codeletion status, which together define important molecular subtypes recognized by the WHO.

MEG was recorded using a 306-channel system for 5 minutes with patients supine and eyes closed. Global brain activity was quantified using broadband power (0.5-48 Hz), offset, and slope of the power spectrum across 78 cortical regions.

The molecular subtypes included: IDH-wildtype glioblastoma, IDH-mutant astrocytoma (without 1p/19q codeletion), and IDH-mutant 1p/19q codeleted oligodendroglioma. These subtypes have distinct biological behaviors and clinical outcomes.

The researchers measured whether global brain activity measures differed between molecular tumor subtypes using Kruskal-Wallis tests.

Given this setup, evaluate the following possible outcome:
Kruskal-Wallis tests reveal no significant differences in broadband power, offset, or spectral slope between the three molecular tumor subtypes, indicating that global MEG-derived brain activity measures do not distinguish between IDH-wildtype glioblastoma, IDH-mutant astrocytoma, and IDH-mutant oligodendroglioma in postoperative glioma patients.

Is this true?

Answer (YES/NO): YES